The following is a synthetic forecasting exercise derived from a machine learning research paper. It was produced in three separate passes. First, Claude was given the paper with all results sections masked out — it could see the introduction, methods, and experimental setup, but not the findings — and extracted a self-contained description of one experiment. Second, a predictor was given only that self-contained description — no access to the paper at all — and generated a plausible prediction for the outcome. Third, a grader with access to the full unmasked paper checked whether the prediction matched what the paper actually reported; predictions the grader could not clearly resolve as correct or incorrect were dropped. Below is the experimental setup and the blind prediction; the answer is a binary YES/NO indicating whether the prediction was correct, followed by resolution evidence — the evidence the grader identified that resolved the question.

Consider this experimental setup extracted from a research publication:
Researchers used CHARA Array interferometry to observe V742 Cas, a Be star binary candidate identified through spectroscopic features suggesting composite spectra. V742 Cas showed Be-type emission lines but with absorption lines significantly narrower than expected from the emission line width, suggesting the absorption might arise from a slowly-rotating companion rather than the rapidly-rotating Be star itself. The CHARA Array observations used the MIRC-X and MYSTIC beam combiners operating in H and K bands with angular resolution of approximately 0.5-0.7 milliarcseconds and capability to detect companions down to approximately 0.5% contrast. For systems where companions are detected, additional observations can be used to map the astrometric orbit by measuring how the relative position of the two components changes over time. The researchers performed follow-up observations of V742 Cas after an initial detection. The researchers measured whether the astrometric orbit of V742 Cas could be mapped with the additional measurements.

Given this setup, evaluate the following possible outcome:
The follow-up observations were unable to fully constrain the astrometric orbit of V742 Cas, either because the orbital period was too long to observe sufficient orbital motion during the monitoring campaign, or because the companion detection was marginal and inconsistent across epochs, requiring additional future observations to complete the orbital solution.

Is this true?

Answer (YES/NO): NO